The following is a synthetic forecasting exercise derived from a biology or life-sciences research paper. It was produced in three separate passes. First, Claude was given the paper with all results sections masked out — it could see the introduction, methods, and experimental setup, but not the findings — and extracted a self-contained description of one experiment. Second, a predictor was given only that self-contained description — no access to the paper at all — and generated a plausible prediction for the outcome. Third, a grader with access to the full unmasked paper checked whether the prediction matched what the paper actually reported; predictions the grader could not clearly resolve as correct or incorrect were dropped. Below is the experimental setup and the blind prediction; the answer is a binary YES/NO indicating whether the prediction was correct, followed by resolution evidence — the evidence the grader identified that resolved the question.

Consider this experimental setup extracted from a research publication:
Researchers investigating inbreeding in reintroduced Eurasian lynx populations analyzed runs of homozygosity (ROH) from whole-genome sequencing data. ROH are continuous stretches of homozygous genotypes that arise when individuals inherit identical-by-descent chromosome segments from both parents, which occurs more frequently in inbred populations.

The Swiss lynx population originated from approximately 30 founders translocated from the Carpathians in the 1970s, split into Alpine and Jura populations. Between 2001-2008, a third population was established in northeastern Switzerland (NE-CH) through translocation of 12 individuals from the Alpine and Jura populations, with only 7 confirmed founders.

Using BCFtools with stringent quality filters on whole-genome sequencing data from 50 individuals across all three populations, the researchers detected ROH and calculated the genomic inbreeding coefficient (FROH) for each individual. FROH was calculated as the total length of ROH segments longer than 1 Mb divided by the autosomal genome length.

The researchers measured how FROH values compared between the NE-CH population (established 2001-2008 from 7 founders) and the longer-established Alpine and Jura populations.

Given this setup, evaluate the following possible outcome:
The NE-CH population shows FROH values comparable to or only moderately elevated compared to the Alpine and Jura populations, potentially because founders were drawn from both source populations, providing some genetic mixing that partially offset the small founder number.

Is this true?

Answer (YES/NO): NO